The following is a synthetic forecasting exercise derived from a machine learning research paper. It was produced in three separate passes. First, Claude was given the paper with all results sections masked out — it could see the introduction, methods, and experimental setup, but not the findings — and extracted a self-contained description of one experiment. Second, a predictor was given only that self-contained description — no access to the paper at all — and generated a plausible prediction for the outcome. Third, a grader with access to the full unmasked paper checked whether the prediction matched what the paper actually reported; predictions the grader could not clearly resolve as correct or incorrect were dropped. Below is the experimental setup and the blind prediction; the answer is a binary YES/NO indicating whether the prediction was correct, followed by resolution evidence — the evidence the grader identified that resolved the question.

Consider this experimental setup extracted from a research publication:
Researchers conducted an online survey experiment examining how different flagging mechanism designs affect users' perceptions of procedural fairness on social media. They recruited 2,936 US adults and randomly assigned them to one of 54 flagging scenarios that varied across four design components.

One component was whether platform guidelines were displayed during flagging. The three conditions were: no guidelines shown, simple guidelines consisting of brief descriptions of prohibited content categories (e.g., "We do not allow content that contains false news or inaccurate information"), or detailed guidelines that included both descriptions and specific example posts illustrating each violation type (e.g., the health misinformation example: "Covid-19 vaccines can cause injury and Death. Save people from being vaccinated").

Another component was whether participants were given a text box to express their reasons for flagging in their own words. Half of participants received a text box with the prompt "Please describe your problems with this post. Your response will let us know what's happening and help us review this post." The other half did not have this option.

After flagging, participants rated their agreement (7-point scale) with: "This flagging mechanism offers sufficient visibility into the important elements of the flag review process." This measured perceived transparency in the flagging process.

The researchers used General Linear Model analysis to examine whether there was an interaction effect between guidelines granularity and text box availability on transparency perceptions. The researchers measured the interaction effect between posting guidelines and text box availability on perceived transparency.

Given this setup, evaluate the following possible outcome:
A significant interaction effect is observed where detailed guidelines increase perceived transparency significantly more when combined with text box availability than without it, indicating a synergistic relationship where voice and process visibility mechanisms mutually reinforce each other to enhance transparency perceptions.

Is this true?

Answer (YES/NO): NO